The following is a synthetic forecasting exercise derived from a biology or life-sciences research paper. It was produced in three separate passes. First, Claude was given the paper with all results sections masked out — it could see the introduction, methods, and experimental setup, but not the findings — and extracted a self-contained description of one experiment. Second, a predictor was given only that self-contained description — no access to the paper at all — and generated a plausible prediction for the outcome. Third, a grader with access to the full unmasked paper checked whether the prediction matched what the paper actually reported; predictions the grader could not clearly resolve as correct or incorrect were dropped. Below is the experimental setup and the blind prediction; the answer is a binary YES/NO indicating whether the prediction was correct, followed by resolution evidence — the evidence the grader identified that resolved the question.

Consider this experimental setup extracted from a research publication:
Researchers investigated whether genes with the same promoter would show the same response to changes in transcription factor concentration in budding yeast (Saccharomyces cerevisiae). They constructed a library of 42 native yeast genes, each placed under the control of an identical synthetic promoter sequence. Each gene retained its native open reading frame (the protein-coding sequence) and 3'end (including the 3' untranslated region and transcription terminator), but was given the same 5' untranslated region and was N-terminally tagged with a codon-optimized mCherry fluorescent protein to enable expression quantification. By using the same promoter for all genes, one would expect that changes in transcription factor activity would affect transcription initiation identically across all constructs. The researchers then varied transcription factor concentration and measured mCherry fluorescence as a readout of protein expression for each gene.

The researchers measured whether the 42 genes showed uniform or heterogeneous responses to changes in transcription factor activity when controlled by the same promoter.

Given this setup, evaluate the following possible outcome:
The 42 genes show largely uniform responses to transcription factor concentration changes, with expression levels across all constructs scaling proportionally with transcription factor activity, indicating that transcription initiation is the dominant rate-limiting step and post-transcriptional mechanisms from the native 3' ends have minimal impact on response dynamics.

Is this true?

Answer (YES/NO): NO